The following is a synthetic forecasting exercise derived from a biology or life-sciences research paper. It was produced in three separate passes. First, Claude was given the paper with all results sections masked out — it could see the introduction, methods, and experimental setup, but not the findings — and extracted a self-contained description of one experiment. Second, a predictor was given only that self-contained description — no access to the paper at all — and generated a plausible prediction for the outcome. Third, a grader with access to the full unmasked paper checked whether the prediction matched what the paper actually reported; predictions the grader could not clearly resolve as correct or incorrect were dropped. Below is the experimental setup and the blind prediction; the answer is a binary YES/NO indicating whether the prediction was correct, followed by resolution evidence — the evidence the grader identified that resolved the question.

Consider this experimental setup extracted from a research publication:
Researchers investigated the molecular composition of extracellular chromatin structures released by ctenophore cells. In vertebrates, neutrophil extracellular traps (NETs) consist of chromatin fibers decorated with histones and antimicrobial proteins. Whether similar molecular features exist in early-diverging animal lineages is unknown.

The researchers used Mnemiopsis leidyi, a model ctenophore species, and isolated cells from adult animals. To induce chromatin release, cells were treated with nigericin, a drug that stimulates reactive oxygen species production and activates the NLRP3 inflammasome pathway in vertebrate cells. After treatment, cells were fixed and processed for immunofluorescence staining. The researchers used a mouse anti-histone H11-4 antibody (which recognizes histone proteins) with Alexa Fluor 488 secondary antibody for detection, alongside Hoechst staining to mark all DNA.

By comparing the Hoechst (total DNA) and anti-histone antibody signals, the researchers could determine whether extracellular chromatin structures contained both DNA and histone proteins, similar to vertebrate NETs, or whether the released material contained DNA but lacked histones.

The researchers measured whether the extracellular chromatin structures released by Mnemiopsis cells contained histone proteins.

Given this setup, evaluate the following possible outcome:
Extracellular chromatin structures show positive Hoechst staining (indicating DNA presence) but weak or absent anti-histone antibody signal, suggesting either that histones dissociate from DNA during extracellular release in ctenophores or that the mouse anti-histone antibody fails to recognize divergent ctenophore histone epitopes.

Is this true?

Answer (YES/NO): NO